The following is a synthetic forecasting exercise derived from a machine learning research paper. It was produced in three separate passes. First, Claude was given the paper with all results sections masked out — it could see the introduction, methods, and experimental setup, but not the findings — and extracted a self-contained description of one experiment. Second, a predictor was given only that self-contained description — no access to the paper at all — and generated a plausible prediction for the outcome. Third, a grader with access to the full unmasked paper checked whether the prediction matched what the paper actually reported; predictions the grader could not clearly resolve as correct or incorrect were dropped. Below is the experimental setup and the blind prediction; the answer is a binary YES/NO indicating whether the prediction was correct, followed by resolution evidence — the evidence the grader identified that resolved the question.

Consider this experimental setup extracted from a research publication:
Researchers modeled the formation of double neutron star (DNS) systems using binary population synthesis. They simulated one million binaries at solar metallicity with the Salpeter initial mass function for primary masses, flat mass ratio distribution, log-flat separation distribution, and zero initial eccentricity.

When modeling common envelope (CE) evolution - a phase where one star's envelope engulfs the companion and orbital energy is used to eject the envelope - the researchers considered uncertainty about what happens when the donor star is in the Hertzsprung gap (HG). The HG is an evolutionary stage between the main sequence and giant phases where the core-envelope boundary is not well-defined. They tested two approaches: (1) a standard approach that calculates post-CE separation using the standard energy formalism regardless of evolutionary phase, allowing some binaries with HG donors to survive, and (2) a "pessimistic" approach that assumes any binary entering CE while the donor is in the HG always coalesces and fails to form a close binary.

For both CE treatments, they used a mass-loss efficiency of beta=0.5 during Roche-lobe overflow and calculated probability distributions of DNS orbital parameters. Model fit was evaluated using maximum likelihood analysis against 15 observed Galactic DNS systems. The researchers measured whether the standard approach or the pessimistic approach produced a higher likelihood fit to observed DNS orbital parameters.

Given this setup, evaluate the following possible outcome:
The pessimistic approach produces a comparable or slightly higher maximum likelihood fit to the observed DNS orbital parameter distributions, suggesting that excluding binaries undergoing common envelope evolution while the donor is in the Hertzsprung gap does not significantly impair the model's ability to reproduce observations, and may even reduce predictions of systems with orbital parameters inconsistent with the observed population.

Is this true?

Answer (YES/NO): NO